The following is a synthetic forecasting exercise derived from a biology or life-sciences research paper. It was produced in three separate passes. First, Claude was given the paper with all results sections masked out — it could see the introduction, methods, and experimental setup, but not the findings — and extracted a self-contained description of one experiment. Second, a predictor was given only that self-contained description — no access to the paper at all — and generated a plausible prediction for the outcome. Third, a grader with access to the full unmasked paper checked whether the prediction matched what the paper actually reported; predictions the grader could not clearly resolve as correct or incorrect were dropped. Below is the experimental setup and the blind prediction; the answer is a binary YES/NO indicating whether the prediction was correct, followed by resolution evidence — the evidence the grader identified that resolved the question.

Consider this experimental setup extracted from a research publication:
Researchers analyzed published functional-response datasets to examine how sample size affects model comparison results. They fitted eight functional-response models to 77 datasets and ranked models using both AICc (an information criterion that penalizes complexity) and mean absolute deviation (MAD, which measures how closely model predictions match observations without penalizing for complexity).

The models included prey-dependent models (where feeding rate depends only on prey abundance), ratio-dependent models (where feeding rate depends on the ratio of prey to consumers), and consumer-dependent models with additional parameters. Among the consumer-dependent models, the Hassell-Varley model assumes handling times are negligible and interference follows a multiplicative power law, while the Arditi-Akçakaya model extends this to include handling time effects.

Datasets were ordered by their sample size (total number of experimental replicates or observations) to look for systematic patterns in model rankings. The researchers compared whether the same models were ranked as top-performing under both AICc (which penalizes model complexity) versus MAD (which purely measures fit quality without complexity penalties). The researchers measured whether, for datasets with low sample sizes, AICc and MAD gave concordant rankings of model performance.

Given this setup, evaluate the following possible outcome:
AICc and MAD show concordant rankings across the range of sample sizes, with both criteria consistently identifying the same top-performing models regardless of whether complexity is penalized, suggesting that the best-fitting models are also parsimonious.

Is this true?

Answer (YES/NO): NO